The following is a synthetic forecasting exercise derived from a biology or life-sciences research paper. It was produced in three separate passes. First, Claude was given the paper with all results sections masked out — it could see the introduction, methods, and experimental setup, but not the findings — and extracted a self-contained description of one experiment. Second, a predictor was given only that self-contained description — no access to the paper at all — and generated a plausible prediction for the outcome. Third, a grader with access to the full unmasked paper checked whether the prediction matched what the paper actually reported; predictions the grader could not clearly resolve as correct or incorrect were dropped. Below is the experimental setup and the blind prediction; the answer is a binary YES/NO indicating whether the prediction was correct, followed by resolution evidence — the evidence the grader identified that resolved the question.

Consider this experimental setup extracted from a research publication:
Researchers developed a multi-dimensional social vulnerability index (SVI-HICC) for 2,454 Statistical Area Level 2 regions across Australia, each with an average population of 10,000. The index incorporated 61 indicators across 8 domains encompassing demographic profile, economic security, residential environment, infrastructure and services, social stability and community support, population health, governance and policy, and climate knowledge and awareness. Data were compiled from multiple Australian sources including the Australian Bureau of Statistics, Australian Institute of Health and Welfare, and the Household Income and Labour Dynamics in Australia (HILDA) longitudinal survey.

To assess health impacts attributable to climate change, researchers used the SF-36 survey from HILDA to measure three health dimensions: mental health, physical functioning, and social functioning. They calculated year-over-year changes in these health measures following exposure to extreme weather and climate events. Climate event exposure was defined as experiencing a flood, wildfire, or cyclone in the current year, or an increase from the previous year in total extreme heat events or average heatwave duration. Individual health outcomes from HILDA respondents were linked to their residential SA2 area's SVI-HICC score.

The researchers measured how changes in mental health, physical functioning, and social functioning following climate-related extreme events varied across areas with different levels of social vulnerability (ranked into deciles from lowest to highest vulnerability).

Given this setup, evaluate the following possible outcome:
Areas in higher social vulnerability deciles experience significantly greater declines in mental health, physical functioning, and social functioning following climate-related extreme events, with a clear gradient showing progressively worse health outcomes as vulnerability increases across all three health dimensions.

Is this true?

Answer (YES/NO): NO